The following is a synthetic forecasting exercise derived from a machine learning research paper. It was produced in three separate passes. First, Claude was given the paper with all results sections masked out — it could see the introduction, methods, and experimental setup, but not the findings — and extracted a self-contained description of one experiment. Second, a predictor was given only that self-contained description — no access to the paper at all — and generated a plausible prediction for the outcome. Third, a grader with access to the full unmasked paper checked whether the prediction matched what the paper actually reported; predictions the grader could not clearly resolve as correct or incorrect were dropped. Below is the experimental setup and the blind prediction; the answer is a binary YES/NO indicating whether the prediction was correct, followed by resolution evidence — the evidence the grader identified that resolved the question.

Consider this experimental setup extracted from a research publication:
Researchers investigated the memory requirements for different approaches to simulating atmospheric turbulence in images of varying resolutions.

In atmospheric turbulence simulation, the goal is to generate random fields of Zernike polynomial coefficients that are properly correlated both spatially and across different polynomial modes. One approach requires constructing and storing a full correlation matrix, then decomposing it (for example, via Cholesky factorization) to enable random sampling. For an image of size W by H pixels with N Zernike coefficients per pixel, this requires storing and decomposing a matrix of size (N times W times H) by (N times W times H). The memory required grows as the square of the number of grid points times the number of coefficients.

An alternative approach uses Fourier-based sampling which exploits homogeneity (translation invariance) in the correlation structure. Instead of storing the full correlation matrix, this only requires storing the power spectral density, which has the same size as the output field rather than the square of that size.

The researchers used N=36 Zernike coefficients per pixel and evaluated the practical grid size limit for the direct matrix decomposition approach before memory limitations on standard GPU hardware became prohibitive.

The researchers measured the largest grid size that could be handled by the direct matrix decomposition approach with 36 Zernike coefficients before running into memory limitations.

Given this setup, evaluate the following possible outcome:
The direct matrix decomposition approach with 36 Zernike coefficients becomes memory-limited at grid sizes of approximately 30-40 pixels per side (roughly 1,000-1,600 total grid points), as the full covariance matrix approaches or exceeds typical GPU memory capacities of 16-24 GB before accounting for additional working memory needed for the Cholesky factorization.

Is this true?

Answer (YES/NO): YES